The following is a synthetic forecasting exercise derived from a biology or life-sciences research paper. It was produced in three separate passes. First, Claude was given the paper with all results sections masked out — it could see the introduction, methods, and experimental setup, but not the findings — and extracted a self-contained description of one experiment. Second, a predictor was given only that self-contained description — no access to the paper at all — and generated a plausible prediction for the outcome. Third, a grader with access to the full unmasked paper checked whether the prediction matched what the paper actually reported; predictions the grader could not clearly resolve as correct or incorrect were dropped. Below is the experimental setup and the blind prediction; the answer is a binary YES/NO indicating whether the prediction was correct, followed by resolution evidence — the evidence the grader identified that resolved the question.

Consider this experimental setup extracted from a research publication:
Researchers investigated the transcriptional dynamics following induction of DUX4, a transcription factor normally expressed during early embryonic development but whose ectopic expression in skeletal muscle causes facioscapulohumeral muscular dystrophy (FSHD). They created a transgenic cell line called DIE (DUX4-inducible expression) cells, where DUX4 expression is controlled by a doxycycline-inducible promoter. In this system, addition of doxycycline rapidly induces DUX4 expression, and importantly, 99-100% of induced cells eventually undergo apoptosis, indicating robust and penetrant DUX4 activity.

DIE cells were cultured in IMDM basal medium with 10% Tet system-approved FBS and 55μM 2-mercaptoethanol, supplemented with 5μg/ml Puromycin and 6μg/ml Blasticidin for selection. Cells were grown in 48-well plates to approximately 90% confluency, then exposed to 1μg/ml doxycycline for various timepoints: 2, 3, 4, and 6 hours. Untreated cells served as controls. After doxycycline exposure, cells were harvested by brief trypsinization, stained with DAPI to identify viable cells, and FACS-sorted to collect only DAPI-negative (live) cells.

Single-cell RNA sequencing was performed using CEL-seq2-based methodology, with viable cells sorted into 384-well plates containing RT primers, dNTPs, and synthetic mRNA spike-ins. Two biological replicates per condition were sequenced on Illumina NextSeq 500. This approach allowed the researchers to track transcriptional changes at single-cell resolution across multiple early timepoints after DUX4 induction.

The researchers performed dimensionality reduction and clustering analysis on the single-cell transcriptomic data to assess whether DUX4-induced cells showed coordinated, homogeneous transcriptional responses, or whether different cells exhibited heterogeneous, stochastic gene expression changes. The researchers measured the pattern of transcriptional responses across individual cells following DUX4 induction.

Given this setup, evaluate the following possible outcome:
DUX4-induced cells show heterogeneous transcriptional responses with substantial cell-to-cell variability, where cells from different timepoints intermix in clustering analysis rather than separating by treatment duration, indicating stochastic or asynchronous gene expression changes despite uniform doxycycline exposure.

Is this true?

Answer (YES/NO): NO